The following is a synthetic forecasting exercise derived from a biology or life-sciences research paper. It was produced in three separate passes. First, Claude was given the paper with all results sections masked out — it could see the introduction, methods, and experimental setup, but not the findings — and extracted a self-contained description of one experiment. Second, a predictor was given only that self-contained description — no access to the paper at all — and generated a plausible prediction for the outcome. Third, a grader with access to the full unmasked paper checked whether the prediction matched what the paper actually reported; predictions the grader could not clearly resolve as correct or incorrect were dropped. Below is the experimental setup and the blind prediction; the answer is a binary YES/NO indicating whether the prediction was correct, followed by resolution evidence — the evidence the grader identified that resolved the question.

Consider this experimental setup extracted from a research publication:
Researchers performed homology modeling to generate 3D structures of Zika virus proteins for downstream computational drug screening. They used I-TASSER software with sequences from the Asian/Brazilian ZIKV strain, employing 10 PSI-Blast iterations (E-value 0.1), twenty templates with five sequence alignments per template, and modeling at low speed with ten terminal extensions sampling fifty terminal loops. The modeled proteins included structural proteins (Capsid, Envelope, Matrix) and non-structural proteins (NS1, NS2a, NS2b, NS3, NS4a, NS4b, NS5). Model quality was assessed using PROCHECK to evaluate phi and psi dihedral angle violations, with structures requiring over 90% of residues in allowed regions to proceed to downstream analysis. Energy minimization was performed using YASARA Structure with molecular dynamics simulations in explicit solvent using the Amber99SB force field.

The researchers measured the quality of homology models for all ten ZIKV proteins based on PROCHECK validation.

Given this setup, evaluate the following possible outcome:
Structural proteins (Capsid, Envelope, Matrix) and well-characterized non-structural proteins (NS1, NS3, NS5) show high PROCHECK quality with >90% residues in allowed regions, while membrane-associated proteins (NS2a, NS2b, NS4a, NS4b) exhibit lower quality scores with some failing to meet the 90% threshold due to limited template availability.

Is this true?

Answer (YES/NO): NO